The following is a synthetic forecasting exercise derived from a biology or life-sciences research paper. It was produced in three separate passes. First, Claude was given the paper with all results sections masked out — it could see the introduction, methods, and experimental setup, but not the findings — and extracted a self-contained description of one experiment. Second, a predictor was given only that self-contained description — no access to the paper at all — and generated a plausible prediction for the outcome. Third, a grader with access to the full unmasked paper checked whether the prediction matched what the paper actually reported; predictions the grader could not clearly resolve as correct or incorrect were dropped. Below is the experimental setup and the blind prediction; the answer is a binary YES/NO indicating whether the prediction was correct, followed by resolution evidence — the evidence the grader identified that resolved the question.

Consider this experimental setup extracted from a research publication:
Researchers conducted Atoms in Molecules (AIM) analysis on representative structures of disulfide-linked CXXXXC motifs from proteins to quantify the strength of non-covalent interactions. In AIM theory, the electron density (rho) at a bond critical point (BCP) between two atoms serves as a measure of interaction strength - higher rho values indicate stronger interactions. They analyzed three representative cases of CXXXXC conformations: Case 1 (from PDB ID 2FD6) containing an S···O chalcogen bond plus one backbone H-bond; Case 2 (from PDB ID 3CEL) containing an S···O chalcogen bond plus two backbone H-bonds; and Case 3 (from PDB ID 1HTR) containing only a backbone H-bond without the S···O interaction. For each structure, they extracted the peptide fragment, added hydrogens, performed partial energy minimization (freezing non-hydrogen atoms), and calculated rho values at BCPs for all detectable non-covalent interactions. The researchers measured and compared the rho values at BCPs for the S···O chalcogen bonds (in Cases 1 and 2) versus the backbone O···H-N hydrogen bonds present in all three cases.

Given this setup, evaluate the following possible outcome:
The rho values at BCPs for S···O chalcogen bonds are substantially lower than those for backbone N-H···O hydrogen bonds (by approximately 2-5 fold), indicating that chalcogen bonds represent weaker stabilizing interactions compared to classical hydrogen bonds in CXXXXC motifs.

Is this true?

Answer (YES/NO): NO